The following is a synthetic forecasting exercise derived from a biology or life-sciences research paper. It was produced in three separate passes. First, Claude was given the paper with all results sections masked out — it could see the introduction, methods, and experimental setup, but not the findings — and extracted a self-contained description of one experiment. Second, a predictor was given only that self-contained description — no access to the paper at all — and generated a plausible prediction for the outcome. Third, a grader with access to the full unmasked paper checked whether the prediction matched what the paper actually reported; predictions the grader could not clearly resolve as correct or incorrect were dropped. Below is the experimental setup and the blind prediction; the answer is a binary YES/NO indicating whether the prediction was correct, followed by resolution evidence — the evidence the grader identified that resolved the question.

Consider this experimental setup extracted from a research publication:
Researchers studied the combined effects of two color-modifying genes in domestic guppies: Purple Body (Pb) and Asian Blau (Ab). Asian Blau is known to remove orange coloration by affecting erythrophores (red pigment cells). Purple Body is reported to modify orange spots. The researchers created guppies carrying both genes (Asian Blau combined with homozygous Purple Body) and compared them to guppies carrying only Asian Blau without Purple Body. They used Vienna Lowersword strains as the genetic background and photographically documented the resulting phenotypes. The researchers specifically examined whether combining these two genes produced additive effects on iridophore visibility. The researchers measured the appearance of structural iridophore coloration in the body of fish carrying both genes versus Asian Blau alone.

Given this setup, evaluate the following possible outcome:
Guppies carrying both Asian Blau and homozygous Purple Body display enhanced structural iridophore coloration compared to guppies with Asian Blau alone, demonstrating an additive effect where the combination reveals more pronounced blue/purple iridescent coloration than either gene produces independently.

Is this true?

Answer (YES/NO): YES